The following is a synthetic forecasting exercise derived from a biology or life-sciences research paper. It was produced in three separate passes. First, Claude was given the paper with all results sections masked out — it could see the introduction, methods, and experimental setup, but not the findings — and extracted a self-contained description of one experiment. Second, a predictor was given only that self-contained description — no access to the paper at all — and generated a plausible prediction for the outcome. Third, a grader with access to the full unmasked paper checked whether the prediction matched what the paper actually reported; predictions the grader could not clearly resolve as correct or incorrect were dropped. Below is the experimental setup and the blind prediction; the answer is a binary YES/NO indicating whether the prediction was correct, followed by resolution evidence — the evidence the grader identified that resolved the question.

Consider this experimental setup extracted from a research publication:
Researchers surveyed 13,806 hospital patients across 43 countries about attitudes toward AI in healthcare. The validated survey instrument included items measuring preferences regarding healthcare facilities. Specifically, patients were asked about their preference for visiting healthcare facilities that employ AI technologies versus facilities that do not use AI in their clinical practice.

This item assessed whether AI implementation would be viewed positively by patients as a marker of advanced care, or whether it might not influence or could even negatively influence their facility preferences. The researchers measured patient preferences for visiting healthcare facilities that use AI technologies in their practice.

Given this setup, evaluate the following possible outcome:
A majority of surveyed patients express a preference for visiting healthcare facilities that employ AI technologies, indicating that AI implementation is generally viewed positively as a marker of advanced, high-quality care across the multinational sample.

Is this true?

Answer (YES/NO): YES